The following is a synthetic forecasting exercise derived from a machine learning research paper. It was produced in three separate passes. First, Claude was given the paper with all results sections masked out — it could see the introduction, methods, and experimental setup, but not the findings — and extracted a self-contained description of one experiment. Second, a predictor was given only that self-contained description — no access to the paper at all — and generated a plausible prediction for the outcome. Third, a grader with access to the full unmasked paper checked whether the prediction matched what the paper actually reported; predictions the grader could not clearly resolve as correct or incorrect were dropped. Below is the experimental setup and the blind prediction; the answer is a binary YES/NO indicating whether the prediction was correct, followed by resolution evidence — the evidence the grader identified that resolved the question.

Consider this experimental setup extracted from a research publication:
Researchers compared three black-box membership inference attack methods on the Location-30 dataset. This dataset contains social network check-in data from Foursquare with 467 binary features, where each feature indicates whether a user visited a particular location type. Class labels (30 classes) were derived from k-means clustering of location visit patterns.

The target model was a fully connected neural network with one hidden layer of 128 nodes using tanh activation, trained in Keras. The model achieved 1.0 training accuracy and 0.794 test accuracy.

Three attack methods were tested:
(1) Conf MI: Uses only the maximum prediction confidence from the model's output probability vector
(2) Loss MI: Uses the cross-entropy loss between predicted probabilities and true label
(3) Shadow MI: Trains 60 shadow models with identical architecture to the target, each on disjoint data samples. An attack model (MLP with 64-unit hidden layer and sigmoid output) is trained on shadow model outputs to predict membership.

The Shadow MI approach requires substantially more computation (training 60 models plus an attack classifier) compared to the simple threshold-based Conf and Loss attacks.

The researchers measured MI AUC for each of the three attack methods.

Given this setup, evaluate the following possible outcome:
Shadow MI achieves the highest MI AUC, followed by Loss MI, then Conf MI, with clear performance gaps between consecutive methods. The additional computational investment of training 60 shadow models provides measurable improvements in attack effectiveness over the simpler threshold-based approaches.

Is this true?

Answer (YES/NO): NO